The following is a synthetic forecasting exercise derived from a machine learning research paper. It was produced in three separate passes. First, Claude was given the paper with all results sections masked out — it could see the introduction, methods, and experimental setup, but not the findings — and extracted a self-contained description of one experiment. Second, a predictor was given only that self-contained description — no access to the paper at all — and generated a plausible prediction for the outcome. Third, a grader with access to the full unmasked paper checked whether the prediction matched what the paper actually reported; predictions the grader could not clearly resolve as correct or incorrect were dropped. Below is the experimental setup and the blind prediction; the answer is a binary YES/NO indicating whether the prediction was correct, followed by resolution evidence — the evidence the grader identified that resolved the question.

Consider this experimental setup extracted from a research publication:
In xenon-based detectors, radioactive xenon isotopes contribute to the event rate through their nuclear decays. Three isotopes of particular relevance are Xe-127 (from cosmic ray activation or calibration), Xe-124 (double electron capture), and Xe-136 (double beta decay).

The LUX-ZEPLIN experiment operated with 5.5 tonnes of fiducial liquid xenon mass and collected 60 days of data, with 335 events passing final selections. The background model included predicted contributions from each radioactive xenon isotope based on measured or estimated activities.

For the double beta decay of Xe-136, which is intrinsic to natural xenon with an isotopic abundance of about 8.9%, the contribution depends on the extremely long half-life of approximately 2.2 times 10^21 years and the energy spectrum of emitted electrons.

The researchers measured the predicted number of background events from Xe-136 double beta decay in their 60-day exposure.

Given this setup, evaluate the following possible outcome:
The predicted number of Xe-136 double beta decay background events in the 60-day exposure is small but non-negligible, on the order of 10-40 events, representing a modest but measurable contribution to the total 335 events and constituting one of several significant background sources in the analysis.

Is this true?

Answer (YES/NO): YES